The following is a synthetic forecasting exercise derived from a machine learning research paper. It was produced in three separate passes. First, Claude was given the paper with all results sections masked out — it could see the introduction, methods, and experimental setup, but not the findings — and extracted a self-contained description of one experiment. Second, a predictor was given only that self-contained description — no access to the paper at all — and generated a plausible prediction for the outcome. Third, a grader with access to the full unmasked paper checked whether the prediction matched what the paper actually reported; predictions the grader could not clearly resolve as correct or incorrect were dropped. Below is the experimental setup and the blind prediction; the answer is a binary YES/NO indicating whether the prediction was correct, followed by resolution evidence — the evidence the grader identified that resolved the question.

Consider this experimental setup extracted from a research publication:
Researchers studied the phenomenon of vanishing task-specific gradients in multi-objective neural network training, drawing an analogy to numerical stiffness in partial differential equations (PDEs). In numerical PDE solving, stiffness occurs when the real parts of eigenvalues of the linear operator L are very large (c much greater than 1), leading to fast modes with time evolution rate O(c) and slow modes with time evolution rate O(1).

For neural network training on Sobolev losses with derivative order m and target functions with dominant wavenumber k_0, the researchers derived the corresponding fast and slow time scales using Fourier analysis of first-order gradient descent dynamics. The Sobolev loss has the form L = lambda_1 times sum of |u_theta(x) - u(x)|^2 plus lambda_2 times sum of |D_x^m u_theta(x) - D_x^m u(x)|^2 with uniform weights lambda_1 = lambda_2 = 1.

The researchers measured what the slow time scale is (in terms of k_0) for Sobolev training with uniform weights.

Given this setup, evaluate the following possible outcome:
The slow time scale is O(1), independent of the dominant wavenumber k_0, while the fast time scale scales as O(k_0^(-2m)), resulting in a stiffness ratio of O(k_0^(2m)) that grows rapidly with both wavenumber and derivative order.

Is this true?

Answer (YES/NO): NO